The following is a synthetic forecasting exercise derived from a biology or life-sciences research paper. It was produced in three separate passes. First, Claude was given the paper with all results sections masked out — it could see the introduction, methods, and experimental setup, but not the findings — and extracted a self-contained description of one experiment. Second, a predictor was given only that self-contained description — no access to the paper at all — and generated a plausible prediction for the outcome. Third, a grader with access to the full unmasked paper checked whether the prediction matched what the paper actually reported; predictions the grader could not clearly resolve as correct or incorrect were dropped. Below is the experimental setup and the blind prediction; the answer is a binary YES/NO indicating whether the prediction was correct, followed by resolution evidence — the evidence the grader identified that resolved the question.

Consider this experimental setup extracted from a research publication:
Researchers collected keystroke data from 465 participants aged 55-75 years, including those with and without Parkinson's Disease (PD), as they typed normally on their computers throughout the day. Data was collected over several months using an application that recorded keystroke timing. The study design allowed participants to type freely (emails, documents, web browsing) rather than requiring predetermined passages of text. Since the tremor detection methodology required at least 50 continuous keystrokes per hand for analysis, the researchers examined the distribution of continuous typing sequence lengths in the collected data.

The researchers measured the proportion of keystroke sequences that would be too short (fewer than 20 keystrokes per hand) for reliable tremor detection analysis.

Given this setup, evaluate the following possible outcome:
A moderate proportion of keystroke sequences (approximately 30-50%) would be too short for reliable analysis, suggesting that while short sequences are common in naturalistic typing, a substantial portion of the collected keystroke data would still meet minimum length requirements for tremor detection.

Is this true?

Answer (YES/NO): NO